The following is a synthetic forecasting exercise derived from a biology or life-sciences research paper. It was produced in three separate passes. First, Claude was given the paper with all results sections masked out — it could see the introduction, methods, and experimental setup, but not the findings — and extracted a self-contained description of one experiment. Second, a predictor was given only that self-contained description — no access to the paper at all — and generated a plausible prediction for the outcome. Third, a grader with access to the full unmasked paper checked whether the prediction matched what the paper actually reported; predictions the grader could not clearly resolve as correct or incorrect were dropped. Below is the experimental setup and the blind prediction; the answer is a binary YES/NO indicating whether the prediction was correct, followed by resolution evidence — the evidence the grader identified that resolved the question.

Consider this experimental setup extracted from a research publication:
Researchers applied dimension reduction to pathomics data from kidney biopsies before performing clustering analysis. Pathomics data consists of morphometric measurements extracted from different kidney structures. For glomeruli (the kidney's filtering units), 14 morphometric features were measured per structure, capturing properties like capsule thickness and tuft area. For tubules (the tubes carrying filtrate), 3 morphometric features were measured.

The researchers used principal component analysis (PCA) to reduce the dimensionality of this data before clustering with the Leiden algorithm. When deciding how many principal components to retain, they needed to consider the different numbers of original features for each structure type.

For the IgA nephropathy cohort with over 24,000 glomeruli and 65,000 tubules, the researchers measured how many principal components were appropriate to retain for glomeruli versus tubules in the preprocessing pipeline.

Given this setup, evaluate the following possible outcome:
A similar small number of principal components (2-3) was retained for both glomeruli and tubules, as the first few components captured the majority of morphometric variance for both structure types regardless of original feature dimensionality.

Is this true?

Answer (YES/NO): NO